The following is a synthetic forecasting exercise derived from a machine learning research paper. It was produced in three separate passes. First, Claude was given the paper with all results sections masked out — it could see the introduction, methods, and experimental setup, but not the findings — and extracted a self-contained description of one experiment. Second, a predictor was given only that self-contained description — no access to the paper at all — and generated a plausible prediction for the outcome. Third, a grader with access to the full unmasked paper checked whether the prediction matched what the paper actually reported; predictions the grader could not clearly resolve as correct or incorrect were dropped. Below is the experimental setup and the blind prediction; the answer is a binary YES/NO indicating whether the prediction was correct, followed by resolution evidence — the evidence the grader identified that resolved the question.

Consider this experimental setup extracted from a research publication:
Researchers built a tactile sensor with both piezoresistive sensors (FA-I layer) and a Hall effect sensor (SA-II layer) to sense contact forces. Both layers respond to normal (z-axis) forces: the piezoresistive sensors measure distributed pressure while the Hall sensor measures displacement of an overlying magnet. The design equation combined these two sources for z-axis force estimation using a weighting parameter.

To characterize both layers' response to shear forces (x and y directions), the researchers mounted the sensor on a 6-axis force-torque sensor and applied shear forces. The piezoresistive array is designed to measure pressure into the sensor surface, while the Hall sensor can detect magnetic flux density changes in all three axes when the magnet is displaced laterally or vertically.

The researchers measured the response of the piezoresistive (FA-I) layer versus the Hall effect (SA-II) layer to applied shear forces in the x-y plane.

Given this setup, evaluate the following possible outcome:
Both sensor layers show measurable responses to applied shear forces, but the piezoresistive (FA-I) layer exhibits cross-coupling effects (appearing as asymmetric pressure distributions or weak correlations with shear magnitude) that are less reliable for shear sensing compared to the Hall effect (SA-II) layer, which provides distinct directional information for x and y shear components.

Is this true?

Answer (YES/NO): NO